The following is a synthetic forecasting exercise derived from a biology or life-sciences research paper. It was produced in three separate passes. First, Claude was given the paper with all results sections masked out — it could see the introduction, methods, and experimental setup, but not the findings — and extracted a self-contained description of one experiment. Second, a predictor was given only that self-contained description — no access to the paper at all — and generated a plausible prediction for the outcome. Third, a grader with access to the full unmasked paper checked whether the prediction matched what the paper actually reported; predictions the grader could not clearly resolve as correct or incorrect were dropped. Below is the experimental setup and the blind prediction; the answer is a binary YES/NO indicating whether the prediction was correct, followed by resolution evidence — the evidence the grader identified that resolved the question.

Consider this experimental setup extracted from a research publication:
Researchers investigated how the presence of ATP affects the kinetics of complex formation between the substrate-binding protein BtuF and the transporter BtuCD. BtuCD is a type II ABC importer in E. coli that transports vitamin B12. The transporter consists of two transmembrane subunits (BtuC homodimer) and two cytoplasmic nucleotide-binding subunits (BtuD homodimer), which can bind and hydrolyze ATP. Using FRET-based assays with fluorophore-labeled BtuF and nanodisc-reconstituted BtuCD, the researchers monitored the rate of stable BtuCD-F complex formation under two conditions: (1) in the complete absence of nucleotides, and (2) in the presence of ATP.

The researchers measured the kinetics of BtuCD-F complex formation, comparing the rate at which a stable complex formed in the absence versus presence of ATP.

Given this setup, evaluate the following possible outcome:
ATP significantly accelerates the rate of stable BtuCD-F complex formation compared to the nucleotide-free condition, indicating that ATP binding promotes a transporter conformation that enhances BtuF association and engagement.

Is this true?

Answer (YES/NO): NO